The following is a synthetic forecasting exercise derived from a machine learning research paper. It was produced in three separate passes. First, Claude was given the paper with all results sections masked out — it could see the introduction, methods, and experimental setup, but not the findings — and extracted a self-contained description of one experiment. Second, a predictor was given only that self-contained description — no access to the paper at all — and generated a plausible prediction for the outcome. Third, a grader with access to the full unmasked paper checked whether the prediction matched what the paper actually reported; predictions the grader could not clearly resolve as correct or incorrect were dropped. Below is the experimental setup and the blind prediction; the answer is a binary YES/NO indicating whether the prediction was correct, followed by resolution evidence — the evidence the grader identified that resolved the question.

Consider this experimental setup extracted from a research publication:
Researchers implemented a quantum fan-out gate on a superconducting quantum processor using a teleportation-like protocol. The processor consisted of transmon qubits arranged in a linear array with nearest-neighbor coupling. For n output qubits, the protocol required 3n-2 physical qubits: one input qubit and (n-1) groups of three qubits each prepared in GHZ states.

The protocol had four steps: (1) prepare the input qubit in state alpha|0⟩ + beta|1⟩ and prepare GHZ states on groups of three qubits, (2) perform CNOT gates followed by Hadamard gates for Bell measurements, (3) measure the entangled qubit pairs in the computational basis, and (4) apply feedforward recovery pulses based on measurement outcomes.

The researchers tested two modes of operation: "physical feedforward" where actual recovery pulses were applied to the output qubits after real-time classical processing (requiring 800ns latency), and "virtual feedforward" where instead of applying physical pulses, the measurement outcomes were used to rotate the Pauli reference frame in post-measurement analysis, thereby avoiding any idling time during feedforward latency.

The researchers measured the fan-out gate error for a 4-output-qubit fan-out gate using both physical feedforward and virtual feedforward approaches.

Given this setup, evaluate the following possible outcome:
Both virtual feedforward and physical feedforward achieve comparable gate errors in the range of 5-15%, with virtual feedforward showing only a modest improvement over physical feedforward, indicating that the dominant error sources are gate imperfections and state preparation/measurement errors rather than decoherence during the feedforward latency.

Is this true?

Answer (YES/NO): NO